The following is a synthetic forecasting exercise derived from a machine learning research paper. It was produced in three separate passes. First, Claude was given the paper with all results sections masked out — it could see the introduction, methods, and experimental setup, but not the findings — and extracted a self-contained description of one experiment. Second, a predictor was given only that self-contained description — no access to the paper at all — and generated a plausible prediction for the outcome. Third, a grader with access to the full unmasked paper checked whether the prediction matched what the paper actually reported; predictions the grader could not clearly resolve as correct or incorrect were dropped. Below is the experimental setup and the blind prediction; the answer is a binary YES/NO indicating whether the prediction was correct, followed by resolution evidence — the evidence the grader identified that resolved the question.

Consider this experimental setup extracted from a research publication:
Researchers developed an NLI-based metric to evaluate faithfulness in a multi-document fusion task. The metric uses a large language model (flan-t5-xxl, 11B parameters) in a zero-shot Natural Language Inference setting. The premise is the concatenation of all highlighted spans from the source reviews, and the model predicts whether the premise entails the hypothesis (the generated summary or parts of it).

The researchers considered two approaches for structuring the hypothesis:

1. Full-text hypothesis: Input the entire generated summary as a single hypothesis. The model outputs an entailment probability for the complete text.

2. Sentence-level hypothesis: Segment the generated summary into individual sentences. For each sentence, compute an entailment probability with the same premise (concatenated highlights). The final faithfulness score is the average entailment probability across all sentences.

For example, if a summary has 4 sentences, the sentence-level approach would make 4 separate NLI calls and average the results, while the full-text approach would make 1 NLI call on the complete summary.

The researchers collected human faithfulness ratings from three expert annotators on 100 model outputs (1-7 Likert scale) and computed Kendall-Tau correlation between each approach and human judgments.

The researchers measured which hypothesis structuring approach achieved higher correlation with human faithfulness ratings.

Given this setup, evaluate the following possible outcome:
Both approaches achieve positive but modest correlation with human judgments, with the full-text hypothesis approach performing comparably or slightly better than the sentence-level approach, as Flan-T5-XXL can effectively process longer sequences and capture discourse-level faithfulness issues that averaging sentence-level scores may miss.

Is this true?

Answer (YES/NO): NO